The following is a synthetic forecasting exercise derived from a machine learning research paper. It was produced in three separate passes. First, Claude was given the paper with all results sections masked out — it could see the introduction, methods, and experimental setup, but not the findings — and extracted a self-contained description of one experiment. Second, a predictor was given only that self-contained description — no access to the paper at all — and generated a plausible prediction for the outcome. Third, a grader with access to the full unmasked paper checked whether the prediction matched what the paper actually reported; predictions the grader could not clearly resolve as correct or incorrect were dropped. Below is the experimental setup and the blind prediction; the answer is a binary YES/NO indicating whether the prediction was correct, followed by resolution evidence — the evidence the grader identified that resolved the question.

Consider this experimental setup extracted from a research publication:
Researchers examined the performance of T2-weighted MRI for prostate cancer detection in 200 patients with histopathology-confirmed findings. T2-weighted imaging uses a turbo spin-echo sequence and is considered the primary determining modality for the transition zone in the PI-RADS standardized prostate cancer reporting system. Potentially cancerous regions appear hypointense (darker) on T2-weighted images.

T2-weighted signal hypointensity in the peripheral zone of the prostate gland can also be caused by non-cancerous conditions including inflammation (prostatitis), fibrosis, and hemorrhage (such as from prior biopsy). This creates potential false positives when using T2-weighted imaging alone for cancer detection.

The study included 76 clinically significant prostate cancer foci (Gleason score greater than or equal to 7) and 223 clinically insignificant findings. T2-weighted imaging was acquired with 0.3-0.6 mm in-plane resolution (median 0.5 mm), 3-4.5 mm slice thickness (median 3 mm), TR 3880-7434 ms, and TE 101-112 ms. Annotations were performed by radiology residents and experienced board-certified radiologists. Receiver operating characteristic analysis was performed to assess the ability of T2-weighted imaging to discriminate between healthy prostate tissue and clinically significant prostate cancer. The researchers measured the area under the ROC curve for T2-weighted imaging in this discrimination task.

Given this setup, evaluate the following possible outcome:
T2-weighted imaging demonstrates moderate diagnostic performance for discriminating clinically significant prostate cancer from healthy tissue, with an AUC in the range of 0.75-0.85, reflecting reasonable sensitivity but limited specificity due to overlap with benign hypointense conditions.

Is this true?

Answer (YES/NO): NO